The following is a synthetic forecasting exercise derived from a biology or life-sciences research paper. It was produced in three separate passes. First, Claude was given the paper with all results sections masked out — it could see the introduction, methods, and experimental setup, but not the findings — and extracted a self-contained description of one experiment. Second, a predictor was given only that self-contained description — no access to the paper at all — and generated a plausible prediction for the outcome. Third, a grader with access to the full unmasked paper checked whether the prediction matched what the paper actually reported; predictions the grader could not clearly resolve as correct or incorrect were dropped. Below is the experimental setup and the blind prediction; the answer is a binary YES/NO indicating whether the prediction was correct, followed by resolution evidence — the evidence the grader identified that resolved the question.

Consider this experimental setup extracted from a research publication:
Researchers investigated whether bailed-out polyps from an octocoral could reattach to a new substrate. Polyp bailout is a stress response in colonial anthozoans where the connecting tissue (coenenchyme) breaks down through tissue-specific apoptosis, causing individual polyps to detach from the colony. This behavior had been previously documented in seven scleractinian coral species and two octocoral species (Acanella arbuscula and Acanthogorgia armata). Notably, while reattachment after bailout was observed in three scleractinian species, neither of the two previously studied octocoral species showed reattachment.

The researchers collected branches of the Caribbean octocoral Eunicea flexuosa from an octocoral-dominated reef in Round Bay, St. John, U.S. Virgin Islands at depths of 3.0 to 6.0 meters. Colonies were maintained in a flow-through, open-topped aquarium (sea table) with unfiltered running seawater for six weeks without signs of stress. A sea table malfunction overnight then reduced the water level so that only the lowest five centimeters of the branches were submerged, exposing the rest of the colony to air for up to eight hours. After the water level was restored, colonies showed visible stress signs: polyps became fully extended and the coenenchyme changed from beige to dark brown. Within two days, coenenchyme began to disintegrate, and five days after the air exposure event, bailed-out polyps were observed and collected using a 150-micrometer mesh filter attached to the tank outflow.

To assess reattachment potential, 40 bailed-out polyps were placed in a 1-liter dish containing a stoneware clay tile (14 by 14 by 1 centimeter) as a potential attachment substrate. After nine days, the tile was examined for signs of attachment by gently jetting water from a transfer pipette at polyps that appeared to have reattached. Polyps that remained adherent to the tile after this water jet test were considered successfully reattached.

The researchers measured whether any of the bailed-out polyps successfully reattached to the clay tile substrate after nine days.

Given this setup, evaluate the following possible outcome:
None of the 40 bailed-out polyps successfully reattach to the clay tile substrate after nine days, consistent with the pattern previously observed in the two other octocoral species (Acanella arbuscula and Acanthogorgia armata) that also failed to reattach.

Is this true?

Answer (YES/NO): NO